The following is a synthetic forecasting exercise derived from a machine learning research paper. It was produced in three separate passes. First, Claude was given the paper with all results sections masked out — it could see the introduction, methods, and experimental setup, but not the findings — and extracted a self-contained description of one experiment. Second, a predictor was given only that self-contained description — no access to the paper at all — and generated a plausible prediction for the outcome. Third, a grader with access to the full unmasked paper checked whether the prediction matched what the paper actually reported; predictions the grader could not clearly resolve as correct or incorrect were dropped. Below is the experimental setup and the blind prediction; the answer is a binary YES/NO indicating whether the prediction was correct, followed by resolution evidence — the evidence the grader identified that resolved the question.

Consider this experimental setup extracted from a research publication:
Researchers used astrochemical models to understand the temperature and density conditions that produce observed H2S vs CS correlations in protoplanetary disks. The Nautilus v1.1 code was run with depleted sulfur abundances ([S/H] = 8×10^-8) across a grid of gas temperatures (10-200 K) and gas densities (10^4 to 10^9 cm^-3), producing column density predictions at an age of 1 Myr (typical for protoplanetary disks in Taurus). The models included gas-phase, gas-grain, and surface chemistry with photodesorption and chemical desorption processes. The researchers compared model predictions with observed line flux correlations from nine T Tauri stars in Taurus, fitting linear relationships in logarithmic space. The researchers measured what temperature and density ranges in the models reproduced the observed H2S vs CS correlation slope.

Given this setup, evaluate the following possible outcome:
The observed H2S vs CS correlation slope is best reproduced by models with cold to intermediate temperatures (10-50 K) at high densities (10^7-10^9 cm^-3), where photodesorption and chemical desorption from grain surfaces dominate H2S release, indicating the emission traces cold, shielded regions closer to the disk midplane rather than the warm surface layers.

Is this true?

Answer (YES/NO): NO